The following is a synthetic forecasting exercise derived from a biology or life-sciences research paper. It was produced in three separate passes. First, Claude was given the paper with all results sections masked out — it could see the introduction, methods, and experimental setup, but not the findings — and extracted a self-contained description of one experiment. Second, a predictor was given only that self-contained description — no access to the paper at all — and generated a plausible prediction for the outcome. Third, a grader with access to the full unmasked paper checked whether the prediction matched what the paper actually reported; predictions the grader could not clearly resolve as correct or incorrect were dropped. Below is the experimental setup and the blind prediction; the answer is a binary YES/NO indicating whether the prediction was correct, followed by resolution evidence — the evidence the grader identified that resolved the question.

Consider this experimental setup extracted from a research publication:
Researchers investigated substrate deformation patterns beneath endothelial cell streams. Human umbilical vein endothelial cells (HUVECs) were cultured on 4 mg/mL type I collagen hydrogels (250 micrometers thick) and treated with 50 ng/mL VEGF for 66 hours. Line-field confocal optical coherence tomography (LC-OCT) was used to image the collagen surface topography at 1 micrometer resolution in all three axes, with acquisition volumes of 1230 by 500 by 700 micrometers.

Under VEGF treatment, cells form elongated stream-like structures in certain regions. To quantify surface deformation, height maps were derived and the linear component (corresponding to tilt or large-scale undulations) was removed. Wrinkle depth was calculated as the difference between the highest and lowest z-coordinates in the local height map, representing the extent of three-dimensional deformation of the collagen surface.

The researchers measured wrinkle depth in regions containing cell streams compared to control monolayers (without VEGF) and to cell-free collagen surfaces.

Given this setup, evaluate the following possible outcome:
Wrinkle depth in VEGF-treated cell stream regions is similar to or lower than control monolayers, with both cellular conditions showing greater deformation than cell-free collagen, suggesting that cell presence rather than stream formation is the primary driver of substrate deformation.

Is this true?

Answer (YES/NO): NO